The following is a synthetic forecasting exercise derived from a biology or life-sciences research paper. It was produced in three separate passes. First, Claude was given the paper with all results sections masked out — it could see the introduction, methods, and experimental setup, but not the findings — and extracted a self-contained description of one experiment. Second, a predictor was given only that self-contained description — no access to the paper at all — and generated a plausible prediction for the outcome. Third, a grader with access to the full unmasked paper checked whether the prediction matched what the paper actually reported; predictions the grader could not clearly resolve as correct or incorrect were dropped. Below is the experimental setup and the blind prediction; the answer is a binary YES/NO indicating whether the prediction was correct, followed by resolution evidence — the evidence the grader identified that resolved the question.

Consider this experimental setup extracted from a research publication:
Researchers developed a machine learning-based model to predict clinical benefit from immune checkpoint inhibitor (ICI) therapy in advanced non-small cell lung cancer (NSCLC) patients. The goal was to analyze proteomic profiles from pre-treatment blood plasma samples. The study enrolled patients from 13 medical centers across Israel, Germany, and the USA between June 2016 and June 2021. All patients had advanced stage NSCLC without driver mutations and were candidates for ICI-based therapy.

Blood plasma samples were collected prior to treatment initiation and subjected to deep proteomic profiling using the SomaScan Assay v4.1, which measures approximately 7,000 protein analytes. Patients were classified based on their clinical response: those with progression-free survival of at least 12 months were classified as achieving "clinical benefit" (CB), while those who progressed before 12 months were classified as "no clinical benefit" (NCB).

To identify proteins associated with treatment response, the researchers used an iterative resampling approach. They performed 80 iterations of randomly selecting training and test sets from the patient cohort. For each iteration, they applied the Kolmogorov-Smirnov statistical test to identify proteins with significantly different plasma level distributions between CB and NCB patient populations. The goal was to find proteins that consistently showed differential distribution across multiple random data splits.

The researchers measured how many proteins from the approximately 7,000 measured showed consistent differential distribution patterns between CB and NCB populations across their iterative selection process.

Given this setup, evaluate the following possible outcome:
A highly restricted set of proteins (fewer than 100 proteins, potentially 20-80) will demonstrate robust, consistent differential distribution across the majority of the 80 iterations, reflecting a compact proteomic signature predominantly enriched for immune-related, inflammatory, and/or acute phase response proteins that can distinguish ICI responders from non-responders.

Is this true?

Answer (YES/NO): NO